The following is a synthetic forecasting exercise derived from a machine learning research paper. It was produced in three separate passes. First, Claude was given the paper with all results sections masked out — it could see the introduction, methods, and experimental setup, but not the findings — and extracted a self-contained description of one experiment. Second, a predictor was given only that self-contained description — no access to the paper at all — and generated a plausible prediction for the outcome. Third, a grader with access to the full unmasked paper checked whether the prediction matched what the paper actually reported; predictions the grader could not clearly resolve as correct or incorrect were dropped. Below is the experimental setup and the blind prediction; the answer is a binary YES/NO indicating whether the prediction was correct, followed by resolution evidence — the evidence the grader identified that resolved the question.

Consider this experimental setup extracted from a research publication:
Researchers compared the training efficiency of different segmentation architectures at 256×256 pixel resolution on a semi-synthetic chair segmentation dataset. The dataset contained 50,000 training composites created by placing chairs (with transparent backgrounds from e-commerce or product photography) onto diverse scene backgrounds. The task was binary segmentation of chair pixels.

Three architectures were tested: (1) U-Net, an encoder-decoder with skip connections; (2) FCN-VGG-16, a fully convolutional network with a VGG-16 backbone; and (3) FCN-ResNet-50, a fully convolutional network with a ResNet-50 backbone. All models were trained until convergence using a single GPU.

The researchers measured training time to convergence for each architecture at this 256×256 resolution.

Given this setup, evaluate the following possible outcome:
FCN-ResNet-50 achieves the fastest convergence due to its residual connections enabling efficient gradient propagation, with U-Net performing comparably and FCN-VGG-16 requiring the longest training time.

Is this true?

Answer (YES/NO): NO